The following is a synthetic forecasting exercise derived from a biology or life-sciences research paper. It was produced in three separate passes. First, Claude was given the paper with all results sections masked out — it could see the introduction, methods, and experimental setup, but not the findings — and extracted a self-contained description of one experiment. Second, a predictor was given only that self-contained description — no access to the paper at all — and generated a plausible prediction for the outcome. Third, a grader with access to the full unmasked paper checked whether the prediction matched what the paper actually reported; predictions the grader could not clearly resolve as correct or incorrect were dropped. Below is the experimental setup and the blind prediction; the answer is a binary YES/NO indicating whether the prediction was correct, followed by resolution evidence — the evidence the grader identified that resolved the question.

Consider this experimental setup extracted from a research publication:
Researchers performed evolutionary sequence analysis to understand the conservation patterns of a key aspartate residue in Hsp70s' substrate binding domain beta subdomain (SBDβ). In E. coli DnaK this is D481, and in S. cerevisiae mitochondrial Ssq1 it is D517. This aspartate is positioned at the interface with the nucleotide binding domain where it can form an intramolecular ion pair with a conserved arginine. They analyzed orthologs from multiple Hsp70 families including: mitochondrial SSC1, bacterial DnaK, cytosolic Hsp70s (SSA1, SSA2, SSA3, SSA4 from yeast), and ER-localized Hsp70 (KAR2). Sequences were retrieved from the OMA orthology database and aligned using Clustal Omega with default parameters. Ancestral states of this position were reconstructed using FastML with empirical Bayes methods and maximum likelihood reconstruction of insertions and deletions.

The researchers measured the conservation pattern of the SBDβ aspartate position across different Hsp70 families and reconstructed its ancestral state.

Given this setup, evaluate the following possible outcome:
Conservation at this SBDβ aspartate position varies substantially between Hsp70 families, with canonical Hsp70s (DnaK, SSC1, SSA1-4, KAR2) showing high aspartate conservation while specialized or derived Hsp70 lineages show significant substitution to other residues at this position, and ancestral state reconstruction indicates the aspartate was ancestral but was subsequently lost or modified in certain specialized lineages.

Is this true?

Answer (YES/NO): NO